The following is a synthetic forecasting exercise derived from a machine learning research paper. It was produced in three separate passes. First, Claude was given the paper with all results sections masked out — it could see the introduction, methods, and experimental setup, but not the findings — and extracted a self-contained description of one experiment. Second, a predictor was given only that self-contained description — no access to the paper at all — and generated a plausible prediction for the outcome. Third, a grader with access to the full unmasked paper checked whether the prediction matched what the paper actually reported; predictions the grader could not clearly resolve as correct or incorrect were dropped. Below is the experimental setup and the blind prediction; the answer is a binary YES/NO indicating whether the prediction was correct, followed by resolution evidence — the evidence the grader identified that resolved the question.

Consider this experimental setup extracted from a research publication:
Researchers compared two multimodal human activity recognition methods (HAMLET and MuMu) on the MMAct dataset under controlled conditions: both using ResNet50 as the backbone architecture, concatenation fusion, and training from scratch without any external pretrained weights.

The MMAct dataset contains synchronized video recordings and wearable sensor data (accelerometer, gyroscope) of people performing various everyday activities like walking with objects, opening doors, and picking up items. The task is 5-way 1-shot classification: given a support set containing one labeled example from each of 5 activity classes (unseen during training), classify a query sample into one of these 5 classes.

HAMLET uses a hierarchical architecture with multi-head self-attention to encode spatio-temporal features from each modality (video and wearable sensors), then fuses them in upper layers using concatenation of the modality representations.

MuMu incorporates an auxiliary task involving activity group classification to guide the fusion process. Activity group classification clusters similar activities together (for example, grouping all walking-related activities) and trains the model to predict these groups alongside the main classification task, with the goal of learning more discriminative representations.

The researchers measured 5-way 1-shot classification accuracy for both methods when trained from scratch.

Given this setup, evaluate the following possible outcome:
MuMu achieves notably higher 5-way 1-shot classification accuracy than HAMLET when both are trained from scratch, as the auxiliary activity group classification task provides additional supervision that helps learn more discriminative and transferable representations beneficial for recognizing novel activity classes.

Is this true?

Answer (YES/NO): YES